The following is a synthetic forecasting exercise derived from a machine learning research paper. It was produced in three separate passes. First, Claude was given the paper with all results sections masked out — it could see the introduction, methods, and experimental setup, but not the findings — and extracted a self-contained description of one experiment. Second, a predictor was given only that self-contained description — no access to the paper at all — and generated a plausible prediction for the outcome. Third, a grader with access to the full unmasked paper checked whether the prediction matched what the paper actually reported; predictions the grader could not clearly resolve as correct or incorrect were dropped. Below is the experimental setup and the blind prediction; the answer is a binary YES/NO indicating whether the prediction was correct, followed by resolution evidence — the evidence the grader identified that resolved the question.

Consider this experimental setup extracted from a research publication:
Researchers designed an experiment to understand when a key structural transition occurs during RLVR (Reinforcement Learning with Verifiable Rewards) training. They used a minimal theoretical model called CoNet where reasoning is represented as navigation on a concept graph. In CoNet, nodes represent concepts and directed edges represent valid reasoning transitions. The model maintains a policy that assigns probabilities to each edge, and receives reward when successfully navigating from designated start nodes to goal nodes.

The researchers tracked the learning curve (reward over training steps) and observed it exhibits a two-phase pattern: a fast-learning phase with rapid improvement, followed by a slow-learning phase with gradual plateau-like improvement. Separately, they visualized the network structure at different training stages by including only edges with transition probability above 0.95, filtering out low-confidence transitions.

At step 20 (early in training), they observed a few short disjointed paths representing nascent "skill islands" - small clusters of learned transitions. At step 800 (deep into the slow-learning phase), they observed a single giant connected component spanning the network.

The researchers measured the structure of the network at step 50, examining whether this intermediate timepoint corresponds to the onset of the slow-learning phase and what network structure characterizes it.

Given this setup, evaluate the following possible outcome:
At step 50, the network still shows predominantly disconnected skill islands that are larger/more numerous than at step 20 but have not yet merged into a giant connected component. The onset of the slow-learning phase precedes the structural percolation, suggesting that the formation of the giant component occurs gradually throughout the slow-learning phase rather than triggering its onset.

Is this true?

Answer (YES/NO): YES